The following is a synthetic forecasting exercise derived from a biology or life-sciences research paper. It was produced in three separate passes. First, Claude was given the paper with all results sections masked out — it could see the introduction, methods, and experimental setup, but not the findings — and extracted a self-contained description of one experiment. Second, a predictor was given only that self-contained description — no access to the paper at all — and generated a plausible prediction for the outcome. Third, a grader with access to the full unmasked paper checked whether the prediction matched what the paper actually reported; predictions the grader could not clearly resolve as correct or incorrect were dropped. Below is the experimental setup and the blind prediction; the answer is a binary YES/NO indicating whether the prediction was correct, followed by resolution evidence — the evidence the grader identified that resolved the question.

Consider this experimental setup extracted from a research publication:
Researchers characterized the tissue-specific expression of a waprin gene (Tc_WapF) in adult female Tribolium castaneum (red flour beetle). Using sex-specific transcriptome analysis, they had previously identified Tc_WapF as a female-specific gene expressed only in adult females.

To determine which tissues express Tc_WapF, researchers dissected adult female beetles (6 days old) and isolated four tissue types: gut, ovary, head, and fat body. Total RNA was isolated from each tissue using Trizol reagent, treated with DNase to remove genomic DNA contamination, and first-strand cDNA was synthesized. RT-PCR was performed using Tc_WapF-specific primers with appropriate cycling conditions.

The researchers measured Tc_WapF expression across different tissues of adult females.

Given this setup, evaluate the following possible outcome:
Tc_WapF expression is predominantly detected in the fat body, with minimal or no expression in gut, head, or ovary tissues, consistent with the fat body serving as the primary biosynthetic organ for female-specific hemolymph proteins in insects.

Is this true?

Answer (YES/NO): NO